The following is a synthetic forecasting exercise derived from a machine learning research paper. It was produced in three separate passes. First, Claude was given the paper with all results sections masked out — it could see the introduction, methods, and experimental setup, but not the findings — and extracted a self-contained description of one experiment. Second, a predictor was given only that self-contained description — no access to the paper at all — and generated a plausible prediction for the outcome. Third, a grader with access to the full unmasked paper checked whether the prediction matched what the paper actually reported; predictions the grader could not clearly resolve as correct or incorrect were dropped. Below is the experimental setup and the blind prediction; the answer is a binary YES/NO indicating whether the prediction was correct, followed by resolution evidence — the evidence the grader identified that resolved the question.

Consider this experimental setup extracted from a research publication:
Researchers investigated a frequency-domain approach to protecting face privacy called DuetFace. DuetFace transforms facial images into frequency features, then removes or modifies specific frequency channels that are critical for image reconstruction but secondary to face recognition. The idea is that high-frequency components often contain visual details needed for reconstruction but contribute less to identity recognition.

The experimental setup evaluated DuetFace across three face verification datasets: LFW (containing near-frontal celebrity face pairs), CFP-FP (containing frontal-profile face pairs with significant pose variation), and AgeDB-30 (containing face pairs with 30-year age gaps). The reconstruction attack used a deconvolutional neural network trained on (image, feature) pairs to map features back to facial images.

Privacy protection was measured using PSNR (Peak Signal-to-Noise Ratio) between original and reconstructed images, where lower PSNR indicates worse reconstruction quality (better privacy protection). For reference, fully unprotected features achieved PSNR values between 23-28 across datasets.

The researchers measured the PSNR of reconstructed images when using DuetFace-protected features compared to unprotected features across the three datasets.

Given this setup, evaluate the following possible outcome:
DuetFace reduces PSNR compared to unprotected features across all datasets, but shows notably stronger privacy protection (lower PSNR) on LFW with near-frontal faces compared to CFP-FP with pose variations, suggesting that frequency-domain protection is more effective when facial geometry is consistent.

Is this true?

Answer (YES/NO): NO